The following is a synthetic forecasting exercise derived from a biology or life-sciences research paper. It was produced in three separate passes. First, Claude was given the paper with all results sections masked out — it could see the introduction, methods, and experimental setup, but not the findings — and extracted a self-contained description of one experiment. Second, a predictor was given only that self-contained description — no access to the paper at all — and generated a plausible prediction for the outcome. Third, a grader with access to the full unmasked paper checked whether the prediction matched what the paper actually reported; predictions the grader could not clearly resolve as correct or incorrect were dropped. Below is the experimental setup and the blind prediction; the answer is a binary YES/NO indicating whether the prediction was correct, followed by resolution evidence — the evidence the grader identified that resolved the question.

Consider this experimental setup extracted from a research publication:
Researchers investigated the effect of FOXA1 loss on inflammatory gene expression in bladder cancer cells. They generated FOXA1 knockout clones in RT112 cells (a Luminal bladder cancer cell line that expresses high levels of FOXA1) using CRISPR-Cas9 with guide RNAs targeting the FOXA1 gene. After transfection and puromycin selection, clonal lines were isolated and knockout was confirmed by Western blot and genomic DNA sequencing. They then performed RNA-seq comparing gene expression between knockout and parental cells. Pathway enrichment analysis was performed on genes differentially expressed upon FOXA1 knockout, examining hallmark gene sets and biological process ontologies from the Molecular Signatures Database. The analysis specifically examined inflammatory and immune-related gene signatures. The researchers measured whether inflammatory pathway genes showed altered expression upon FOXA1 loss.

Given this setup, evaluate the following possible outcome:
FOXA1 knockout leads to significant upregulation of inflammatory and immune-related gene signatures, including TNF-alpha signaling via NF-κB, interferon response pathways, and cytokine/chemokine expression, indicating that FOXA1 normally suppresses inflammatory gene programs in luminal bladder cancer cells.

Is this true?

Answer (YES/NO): YES